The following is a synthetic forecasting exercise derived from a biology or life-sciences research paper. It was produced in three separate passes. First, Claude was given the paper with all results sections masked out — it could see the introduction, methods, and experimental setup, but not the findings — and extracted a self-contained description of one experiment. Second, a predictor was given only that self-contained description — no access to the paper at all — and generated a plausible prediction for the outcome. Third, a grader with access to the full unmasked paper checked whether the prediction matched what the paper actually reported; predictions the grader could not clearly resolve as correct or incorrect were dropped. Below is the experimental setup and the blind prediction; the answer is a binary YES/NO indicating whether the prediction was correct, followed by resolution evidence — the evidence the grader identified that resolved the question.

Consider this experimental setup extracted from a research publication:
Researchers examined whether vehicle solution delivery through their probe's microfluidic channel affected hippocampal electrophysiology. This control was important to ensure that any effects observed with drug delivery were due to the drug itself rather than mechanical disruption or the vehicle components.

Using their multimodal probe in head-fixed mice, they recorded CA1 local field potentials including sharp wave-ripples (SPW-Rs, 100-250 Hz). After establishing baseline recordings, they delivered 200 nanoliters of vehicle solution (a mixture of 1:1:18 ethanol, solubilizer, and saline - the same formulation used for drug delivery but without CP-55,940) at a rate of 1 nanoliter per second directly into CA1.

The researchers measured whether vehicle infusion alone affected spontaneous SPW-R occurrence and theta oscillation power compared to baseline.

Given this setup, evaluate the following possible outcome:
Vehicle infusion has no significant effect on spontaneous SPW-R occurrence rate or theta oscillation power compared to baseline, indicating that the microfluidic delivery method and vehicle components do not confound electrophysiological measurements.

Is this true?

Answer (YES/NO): NO